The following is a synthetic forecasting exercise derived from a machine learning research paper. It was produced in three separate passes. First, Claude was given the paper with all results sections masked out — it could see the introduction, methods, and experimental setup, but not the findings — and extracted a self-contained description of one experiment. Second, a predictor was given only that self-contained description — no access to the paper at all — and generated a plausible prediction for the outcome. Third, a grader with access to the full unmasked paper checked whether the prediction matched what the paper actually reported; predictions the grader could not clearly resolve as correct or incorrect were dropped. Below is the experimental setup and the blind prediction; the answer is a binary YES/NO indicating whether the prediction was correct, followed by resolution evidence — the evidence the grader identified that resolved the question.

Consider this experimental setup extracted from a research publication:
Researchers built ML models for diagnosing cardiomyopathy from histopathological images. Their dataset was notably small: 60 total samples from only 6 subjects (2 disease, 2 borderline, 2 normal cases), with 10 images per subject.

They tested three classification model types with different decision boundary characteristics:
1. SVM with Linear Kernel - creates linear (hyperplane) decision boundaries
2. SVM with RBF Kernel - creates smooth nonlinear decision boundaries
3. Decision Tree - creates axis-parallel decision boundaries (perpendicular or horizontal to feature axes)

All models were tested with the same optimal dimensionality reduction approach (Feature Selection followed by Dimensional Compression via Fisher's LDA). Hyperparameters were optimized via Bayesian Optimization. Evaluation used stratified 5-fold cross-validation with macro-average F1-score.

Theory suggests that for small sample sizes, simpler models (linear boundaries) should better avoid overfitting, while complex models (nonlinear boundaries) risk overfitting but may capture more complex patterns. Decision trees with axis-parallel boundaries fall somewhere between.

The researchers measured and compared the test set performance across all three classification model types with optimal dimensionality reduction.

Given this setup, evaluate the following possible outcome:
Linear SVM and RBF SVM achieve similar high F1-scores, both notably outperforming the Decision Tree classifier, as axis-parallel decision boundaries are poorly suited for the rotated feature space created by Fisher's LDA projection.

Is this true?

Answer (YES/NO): NO